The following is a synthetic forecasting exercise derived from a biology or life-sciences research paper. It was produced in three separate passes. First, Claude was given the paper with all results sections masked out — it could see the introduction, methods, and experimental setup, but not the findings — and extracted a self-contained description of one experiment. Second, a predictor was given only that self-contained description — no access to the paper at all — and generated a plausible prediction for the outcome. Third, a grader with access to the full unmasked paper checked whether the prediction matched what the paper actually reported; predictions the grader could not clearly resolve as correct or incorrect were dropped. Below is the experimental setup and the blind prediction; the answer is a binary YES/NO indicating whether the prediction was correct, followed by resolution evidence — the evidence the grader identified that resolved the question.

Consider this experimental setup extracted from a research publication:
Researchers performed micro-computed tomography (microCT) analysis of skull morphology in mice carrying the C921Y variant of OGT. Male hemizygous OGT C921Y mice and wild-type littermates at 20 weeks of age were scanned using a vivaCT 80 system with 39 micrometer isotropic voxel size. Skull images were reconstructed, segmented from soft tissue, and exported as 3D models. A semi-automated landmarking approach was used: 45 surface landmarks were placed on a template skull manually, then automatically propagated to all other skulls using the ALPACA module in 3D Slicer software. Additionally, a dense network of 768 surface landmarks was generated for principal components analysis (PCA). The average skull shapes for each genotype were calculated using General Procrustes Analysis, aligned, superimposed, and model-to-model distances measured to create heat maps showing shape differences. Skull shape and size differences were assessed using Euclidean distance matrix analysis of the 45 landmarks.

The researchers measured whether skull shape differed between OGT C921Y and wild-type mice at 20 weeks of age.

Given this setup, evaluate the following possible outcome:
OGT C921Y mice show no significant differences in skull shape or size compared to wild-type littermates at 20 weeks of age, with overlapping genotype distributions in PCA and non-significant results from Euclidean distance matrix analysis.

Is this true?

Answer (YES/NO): NO